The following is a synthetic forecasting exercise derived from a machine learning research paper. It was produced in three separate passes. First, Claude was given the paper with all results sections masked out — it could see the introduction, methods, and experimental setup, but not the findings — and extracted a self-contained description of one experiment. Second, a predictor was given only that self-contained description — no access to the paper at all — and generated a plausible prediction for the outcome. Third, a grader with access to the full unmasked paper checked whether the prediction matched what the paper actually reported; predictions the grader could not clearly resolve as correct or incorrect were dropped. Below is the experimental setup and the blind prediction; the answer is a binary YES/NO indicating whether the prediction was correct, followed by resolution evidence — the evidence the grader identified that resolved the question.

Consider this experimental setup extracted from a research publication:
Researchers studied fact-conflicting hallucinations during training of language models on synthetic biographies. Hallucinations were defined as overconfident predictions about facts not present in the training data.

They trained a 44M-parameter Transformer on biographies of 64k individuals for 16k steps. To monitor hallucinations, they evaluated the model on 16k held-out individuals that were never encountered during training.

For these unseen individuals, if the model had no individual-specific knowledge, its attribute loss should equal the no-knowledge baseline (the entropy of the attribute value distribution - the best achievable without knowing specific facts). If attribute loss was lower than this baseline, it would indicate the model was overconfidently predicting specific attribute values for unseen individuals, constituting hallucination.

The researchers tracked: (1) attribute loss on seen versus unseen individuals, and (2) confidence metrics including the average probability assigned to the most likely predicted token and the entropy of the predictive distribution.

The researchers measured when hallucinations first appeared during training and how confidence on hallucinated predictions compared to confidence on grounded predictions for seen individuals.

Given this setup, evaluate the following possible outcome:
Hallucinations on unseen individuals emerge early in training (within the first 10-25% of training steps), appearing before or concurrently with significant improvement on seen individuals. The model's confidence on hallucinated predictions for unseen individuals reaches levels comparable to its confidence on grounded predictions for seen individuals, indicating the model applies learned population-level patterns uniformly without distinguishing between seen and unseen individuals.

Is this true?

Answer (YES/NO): NO